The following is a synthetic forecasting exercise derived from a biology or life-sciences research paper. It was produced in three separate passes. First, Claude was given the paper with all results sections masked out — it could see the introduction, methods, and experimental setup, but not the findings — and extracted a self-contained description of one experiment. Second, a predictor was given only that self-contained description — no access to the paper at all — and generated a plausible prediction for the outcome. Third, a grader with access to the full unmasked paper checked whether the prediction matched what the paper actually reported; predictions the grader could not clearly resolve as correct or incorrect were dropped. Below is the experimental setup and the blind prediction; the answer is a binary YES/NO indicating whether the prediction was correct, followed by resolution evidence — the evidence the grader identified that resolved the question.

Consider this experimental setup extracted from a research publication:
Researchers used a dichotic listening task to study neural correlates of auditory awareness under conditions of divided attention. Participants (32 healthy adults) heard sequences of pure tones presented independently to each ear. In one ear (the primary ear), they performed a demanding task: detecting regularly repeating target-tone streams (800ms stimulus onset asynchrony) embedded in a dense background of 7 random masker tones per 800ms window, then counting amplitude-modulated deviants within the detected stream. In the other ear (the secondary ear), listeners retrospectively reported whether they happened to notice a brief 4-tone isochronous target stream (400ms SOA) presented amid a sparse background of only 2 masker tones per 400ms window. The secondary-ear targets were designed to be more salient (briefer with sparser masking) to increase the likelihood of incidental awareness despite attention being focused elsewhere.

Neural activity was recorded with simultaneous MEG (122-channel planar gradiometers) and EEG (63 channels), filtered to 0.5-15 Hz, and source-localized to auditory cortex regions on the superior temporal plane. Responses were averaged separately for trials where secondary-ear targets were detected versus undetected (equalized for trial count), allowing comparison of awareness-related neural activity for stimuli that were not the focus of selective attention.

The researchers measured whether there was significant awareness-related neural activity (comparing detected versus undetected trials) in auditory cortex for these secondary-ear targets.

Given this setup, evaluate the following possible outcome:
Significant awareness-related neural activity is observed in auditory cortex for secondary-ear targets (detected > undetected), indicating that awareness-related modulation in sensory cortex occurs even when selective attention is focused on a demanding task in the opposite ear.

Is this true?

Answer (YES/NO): YES